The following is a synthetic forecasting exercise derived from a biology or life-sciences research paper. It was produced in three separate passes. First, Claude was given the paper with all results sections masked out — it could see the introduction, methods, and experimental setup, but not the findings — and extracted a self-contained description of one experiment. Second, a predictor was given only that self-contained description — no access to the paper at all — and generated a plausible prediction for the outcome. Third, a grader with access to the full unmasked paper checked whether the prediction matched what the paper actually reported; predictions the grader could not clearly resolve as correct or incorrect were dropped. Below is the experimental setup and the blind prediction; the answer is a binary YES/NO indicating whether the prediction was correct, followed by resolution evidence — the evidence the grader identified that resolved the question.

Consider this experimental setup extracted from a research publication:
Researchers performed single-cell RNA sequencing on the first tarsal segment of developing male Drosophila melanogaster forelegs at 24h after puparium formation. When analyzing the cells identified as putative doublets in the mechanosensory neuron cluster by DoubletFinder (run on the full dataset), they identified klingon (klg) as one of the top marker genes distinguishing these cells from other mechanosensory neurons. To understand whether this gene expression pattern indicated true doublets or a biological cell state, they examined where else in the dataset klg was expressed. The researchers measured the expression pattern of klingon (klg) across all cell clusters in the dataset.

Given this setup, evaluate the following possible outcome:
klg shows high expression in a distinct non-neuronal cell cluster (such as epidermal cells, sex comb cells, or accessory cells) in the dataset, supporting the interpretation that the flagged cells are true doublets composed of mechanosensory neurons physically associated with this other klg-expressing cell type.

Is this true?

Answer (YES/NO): NO